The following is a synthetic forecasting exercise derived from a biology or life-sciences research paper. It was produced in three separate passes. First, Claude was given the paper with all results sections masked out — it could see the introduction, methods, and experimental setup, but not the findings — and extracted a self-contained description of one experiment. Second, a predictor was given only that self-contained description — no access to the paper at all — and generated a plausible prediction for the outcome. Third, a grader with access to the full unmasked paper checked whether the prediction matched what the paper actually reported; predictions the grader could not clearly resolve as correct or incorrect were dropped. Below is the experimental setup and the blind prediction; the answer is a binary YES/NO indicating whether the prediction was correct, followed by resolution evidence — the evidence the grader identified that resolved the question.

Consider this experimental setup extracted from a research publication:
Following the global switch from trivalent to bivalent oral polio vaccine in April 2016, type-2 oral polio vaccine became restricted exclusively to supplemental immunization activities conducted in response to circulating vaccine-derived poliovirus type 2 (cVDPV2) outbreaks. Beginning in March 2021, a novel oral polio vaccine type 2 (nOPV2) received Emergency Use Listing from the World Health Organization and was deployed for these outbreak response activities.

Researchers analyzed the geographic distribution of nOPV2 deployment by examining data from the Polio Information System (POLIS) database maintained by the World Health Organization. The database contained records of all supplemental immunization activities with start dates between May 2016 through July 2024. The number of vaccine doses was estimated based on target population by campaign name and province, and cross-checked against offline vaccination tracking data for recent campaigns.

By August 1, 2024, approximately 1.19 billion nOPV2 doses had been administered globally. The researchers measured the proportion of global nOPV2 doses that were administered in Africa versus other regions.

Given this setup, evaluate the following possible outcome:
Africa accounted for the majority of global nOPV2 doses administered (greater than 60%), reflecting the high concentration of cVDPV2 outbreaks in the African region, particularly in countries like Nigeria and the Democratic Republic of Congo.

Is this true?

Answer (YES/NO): YES